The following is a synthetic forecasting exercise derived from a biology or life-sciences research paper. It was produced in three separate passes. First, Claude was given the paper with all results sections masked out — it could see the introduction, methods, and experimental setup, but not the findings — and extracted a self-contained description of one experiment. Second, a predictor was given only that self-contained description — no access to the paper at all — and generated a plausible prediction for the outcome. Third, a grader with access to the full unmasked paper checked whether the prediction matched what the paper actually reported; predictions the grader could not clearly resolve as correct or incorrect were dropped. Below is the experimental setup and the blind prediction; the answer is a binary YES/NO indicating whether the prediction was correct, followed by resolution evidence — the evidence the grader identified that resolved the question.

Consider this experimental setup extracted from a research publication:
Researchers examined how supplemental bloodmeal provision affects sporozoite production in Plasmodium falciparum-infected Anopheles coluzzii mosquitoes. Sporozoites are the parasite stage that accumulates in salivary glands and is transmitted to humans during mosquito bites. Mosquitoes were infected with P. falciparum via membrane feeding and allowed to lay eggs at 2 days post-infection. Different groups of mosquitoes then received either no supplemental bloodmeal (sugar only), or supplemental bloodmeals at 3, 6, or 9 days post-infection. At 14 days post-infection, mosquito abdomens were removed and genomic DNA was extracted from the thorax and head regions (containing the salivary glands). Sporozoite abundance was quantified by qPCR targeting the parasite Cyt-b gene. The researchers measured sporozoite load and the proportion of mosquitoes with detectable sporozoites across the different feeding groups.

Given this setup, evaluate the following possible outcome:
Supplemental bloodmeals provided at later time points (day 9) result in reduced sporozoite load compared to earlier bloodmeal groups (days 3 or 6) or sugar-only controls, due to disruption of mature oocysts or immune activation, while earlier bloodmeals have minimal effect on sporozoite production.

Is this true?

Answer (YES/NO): NO